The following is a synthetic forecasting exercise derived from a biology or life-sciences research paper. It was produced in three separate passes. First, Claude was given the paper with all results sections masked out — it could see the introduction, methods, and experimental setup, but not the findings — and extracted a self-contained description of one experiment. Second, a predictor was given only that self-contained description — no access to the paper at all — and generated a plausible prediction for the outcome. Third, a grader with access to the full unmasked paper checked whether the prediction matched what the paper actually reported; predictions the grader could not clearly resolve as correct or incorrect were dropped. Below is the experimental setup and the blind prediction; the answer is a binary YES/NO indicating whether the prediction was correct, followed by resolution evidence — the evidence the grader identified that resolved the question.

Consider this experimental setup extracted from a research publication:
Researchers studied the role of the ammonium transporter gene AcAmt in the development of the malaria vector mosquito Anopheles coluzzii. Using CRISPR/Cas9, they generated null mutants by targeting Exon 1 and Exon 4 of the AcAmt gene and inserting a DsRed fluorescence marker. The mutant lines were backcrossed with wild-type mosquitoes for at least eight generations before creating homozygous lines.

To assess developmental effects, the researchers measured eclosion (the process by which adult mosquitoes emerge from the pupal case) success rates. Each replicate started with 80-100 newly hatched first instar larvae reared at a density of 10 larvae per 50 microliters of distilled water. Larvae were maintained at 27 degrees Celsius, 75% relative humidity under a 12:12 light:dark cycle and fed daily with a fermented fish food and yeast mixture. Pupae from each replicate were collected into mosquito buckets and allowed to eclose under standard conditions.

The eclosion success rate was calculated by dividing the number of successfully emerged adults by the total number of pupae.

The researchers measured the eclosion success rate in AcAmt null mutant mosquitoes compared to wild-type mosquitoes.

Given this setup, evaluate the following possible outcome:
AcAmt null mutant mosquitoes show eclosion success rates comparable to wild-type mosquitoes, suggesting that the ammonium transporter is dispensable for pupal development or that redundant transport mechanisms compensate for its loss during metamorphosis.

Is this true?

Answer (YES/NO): NO